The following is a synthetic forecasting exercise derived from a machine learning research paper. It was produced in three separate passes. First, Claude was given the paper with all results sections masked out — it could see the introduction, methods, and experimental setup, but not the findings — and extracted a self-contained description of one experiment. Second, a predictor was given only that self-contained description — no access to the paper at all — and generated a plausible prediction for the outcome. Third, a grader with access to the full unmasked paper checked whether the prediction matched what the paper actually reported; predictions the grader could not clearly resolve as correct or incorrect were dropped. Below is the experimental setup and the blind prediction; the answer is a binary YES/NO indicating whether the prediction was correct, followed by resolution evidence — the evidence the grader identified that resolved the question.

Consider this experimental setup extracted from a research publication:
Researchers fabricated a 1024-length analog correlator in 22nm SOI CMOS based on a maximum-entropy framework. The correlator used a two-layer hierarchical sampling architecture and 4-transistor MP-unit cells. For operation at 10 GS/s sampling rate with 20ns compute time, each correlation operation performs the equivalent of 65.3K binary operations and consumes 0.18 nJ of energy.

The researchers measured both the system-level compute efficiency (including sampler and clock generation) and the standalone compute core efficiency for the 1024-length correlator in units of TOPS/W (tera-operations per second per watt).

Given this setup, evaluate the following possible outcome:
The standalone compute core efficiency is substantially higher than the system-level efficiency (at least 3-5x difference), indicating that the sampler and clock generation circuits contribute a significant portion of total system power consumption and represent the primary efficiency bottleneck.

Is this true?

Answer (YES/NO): YES